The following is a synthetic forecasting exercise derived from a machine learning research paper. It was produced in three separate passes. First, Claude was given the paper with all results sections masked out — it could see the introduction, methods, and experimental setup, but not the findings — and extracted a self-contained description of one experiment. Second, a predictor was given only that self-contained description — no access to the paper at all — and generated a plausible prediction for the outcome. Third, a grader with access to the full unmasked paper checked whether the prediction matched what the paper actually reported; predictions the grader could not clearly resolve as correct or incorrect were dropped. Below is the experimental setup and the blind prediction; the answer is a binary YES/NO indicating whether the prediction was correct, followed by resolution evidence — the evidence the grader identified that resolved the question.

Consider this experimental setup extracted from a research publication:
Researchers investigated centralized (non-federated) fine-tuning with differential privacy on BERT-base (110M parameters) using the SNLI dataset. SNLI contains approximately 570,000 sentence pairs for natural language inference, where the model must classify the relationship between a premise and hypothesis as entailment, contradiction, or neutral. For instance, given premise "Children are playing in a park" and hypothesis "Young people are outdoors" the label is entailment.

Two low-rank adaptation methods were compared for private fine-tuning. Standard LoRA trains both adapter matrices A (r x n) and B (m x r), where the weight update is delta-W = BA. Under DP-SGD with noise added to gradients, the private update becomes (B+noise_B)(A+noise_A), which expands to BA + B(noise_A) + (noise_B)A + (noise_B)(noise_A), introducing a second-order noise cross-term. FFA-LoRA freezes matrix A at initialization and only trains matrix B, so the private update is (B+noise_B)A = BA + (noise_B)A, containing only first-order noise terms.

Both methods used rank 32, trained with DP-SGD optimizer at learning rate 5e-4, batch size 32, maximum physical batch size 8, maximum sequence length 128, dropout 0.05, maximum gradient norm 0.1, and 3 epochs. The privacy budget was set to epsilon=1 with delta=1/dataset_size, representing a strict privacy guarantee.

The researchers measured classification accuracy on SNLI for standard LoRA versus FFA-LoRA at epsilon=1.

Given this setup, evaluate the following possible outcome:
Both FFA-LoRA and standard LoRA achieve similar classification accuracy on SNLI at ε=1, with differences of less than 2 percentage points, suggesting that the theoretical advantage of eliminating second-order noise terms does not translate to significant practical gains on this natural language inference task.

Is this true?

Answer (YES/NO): NO